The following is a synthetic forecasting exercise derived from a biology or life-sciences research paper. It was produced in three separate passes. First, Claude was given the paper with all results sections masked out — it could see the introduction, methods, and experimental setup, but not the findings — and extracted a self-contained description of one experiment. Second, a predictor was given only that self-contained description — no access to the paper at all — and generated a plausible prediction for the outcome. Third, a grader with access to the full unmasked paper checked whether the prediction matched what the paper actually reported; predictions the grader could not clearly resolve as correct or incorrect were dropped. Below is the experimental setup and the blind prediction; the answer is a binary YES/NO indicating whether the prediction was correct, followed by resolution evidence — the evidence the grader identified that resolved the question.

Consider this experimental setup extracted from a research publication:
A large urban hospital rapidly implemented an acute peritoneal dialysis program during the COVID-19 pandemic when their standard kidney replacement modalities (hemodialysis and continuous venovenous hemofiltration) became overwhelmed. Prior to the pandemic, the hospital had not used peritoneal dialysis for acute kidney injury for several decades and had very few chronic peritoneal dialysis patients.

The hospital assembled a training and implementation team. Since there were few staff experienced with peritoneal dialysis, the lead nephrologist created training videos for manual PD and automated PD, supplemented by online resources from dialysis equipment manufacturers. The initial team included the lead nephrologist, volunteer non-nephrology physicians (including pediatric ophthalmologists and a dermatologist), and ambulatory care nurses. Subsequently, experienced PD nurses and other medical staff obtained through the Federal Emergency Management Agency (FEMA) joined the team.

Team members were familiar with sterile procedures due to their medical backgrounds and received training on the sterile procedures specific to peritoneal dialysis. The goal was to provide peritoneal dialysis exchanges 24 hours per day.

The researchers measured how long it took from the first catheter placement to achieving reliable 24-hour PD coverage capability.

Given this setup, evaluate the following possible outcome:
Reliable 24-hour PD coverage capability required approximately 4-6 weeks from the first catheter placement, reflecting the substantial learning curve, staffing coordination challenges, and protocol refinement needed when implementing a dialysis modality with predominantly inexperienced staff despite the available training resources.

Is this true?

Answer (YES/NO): NO